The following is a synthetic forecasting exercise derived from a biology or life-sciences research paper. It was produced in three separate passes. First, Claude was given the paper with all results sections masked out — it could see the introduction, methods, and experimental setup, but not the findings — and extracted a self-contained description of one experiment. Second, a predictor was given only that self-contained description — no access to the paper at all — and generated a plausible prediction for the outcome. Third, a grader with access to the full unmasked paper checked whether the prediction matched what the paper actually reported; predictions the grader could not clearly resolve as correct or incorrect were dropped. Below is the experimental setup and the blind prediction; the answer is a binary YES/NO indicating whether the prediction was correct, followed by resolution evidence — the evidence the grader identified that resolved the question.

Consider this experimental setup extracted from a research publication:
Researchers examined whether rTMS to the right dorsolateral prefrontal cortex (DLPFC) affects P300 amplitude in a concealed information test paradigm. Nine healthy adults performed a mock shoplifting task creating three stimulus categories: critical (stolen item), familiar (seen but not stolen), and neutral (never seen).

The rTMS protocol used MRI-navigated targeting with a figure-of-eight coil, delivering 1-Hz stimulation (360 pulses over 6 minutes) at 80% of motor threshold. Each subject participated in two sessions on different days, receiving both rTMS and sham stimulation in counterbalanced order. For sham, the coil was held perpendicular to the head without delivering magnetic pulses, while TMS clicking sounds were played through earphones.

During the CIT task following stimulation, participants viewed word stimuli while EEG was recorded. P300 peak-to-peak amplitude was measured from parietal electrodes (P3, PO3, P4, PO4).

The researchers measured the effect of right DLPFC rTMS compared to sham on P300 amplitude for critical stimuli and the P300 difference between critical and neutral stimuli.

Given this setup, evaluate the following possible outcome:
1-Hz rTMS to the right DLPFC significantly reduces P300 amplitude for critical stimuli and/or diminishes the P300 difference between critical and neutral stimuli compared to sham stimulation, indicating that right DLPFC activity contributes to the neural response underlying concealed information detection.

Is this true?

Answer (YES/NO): YES